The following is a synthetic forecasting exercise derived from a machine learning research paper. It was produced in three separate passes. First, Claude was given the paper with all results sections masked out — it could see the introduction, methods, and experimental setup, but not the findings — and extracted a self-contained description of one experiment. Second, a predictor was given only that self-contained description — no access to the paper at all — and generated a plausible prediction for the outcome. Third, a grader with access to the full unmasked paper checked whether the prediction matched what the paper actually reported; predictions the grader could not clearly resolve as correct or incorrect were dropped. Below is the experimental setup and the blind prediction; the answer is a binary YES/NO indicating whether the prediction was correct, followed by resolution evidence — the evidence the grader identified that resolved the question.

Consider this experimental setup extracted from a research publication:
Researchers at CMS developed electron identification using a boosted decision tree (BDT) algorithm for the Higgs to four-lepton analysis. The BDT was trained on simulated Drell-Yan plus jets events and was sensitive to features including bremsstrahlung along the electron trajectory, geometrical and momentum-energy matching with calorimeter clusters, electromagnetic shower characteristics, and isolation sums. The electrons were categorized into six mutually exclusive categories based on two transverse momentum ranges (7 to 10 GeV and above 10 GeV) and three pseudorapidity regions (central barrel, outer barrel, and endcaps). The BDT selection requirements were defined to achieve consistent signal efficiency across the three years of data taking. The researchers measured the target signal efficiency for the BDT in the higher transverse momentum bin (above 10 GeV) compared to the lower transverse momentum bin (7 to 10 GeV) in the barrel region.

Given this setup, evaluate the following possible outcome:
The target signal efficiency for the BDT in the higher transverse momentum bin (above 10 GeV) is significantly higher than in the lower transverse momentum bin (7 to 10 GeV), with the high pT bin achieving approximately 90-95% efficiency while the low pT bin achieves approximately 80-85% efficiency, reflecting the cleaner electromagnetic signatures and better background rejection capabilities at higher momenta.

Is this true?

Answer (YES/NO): NO